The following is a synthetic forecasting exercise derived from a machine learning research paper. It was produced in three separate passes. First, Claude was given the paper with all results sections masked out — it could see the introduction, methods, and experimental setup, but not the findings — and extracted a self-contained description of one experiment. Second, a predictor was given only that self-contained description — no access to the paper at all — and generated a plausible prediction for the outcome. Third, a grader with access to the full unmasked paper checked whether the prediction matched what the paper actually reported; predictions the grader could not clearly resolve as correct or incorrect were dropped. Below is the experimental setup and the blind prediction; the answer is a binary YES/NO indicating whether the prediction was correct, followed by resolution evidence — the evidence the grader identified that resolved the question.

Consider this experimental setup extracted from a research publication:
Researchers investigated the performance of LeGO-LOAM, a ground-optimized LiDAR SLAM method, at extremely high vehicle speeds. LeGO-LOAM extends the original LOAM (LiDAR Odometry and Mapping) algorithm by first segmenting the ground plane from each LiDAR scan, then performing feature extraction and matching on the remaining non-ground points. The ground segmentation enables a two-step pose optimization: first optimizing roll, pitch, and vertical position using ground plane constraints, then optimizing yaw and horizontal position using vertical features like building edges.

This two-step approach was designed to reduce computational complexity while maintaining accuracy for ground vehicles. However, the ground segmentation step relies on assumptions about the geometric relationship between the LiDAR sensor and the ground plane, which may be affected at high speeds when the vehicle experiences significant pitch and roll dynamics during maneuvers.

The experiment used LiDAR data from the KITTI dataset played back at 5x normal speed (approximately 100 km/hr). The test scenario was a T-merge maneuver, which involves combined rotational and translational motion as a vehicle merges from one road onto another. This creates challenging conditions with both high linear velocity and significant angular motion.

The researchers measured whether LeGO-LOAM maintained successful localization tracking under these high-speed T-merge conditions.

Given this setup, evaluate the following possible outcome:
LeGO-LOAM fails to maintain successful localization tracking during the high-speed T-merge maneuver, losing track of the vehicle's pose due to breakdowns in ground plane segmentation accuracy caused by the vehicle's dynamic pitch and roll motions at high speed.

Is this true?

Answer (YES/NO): NO